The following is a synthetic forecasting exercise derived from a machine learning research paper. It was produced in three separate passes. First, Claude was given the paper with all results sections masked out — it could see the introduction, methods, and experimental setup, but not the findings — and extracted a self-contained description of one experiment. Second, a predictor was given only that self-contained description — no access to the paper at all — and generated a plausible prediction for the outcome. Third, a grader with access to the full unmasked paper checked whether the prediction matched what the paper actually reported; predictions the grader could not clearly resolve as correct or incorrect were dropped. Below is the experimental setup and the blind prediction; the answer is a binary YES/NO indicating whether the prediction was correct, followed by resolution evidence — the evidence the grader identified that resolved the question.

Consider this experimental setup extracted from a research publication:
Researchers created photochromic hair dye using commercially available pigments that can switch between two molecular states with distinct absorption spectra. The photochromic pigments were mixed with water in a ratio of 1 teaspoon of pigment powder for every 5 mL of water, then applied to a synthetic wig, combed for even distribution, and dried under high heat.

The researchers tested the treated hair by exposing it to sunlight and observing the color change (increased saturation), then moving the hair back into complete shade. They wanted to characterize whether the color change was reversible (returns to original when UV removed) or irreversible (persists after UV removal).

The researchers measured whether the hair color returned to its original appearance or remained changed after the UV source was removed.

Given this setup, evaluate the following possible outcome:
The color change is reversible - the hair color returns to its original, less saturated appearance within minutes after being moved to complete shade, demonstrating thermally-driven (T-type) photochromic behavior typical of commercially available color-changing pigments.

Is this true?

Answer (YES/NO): NO